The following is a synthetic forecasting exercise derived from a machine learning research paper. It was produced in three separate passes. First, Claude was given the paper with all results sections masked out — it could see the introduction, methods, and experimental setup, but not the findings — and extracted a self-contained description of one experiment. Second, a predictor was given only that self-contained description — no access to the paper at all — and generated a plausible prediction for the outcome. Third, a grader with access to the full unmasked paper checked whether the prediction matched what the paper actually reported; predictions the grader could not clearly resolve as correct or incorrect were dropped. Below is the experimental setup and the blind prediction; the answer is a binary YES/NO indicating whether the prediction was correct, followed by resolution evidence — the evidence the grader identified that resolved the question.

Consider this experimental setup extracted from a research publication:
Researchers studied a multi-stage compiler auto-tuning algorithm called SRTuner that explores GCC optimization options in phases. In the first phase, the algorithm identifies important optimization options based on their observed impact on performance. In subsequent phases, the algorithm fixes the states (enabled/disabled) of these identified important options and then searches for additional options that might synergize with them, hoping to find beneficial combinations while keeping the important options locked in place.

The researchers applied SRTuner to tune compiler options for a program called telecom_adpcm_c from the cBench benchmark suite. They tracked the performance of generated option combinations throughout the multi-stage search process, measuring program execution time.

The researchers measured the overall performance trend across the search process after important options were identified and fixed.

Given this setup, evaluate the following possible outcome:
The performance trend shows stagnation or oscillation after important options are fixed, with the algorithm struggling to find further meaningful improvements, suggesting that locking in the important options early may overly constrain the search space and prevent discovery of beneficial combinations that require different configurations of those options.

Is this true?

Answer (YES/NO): YES